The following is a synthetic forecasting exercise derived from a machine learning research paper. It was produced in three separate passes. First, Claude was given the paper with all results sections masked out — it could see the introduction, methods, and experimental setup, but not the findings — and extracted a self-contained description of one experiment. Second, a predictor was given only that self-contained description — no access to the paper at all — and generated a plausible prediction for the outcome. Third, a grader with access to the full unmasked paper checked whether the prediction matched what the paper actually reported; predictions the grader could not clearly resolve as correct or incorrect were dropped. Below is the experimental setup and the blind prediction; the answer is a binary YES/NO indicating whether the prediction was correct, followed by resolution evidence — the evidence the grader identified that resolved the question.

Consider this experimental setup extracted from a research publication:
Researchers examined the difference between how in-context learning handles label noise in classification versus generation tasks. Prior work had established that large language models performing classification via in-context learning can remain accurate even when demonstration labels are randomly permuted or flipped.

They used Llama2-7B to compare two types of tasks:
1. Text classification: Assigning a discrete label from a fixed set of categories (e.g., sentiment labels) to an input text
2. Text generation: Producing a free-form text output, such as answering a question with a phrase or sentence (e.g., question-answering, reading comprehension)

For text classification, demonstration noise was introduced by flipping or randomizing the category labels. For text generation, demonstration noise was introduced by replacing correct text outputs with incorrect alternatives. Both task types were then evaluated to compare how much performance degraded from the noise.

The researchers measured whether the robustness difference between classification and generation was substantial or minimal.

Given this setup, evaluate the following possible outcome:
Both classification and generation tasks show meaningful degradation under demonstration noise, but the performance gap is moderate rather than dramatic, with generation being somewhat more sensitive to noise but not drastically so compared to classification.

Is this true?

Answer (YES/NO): NO